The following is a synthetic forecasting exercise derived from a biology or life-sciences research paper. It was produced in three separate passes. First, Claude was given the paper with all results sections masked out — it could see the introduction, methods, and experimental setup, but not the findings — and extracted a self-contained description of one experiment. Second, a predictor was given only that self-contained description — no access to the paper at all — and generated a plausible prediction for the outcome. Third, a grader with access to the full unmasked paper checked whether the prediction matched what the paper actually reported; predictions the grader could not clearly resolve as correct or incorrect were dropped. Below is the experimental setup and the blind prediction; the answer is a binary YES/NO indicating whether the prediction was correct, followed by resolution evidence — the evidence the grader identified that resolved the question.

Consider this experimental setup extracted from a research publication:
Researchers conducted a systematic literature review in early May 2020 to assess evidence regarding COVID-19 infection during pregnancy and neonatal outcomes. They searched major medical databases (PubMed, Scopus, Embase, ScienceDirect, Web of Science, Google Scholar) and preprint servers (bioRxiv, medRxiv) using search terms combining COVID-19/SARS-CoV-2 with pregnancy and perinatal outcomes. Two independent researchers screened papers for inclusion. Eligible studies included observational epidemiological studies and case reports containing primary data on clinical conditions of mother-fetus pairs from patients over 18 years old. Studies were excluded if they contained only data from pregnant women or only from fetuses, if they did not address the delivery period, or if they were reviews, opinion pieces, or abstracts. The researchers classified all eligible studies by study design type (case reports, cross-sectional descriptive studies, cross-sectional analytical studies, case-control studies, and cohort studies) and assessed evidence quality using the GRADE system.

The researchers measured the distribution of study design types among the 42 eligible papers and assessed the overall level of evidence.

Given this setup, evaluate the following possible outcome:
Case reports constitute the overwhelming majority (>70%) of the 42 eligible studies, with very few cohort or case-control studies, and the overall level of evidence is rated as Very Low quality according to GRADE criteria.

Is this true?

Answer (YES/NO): NO